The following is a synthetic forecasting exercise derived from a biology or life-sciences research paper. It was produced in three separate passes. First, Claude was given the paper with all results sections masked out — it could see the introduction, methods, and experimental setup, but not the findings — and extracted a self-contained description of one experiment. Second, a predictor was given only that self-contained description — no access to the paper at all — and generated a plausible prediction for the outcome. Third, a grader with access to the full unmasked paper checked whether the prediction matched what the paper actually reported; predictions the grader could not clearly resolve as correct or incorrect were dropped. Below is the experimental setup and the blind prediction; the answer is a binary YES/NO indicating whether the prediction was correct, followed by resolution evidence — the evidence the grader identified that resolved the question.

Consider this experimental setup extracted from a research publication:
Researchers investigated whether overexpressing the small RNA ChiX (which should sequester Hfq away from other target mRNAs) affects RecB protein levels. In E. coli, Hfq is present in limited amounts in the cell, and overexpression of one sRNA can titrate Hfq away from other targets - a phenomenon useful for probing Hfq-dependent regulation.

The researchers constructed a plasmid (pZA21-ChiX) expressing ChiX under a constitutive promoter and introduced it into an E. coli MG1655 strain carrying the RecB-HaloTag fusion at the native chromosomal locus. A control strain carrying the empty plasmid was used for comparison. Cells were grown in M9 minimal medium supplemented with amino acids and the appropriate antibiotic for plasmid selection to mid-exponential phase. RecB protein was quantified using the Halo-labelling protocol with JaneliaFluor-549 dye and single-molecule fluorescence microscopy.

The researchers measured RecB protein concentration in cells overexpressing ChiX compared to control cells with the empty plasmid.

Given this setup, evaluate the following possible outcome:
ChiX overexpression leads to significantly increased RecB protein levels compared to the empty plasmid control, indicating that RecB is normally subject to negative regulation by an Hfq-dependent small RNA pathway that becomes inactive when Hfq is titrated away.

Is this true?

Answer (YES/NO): NO